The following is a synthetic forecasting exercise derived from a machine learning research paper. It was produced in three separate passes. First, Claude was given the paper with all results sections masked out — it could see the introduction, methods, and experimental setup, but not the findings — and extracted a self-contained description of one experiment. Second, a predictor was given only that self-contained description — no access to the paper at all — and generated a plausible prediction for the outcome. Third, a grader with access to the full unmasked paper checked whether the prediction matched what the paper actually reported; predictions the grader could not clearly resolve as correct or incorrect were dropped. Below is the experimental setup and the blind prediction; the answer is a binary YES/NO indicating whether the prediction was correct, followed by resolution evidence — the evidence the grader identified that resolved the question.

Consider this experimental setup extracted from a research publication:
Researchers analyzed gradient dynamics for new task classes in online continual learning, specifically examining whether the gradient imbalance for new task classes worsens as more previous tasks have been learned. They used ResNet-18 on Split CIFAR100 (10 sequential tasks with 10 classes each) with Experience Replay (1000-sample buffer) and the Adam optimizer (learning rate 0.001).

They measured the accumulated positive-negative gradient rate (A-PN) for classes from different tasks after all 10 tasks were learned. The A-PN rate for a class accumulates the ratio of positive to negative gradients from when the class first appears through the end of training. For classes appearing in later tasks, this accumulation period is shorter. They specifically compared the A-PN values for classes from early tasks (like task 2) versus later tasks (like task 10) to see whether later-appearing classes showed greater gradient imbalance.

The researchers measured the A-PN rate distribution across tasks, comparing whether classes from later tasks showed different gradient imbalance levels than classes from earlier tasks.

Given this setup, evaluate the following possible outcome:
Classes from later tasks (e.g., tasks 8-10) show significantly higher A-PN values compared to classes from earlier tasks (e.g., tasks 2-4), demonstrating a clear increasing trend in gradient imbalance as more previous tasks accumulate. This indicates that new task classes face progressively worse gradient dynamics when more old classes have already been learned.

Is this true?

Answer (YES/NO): YES